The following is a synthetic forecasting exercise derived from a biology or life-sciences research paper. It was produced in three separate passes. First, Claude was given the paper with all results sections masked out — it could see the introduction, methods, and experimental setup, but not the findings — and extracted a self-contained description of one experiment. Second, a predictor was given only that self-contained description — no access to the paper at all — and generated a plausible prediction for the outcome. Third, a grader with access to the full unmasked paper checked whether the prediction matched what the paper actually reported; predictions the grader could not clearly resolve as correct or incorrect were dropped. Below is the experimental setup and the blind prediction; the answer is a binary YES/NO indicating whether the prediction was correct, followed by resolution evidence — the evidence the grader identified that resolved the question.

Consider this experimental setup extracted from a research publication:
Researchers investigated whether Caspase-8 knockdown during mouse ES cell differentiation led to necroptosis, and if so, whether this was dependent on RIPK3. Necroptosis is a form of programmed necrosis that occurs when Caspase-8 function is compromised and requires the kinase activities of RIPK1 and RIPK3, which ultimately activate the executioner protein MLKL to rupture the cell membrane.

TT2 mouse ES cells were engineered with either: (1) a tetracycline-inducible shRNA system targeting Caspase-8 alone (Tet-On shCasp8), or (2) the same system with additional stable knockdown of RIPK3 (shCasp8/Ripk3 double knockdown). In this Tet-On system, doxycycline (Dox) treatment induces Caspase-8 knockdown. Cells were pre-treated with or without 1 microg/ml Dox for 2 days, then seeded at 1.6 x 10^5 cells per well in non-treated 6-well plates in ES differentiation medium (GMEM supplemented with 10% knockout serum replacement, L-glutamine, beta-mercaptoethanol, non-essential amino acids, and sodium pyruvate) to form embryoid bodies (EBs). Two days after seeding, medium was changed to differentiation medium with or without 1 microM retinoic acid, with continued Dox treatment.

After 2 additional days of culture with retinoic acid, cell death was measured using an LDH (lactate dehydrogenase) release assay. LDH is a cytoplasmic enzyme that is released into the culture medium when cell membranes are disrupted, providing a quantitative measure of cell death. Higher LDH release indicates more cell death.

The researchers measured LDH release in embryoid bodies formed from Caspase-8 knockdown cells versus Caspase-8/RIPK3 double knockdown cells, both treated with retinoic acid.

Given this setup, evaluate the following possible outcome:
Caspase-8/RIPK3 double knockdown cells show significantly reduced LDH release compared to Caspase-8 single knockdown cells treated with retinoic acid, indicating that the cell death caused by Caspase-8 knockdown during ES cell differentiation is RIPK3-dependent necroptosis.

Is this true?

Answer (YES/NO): YES